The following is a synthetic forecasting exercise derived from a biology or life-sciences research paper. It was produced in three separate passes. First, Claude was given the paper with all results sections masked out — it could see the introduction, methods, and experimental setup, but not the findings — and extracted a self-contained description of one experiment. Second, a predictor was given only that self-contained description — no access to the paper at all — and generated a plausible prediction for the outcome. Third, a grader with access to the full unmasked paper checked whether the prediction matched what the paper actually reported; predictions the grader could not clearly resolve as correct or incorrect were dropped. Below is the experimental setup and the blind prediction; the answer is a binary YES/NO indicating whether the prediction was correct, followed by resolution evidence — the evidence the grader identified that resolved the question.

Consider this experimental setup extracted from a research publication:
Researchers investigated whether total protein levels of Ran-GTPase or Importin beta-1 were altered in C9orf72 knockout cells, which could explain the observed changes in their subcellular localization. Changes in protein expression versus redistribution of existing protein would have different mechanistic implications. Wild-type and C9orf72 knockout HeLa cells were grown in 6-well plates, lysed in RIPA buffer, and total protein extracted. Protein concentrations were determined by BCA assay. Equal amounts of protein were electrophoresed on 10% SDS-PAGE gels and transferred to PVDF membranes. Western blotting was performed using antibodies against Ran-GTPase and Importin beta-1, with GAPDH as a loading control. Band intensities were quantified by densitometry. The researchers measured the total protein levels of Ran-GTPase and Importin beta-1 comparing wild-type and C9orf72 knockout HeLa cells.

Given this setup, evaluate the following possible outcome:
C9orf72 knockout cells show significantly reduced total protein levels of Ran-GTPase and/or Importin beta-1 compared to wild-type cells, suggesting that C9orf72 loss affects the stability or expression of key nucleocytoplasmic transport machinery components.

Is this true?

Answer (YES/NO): NO